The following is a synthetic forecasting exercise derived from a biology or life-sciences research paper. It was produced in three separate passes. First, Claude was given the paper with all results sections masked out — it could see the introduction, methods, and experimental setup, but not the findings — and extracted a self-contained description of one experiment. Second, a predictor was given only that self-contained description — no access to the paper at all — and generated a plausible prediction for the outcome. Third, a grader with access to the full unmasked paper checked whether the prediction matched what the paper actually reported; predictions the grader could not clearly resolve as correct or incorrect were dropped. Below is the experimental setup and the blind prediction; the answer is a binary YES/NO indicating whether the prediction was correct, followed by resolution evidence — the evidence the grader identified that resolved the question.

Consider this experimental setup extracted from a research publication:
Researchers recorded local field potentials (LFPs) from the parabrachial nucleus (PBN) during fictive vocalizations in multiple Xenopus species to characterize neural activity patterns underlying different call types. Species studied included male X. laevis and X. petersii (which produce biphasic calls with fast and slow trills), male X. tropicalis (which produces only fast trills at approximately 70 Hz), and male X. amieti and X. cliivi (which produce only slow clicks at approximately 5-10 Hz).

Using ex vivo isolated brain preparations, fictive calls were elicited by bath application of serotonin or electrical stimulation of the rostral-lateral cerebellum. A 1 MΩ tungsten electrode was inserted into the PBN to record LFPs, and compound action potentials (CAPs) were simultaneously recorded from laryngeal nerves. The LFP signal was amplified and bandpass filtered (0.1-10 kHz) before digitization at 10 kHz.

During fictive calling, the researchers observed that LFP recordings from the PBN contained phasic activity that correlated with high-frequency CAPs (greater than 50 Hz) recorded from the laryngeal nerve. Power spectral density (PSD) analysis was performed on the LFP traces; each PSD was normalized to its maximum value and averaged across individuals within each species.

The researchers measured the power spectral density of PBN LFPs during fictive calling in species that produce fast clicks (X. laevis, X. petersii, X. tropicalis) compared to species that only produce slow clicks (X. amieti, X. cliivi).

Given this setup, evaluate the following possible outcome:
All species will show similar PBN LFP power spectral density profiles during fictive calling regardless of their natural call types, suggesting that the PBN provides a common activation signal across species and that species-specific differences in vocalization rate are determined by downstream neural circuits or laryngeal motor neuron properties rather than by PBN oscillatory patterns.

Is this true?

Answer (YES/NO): NO